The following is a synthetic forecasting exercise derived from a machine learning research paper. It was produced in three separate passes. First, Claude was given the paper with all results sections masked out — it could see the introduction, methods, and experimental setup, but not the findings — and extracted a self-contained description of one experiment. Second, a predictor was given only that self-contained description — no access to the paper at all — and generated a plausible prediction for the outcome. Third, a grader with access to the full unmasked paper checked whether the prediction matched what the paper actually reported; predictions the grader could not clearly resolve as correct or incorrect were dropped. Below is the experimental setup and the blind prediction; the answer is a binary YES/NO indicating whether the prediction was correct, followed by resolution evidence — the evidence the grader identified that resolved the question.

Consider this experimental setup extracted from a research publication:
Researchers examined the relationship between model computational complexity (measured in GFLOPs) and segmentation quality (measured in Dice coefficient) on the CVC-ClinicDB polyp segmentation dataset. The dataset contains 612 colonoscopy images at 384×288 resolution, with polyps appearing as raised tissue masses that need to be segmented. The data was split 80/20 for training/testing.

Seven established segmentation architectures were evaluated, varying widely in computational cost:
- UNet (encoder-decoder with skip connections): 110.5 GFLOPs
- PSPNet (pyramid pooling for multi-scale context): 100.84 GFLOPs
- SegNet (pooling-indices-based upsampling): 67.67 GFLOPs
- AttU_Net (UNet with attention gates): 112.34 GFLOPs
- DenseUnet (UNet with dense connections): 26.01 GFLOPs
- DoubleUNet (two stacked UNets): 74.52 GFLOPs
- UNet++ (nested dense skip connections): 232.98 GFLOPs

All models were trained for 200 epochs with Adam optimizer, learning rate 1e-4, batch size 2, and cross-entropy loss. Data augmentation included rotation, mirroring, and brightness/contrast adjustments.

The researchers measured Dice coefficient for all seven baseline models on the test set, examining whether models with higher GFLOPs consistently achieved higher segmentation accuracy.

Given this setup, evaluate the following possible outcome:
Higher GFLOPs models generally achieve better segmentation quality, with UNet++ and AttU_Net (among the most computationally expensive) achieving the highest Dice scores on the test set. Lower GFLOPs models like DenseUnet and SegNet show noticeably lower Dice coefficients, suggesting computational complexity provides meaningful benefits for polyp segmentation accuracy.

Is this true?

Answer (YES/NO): NO